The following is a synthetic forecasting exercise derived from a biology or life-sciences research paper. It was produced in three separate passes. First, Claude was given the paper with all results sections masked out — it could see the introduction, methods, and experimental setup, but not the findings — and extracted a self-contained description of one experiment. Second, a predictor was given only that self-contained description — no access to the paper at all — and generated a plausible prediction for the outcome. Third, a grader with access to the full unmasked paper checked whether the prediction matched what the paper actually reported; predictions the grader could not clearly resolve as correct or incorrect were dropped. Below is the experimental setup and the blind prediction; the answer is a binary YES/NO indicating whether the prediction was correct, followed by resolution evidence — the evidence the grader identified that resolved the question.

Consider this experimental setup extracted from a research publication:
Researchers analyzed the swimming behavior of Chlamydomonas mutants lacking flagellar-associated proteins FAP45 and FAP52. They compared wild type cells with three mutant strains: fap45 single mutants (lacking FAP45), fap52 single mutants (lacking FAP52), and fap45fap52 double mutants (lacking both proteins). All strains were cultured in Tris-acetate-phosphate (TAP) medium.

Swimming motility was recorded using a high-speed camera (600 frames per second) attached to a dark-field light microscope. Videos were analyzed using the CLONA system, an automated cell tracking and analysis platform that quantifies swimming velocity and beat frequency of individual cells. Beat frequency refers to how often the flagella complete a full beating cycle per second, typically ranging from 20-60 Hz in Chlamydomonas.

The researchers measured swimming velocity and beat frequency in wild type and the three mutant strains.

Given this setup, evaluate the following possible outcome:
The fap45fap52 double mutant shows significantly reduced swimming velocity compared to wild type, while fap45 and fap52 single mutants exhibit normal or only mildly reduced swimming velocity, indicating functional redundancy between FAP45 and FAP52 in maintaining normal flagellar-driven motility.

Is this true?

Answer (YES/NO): YES